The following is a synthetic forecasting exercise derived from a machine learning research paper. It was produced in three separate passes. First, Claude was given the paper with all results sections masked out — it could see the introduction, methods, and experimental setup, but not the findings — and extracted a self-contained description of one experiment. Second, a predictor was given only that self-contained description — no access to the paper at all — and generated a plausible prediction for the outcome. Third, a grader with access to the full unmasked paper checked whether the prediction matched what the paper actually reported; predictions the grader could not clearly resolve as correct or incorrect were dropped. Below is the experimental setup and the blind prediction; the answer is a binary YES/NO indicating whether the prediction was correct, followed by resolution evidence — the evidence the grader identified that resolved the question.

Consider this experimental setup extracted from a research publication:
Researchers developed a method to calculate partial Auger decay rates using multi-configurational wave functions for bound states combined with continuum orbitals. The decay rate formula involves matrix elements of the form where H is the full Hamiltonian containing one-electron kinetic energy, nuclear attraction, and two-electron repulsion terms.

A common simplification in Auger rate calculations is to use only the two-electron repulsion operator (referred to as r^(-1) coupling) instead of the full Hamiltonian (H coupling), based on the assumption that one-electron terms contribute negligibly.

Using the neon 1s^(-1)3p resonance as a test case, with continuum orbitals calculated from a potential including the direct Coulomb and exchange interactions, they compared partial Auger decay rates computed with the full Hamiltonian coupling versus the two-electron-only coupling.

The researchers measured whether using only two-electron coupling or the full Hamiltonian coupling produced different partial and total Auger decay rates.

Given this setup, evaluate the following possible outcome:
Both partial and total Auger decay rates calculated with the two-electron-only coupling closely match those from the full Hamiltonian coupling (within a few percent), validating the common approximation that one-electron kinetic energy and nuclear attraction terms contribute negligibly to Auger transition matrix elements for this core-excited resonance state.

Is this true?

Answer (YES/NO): NO